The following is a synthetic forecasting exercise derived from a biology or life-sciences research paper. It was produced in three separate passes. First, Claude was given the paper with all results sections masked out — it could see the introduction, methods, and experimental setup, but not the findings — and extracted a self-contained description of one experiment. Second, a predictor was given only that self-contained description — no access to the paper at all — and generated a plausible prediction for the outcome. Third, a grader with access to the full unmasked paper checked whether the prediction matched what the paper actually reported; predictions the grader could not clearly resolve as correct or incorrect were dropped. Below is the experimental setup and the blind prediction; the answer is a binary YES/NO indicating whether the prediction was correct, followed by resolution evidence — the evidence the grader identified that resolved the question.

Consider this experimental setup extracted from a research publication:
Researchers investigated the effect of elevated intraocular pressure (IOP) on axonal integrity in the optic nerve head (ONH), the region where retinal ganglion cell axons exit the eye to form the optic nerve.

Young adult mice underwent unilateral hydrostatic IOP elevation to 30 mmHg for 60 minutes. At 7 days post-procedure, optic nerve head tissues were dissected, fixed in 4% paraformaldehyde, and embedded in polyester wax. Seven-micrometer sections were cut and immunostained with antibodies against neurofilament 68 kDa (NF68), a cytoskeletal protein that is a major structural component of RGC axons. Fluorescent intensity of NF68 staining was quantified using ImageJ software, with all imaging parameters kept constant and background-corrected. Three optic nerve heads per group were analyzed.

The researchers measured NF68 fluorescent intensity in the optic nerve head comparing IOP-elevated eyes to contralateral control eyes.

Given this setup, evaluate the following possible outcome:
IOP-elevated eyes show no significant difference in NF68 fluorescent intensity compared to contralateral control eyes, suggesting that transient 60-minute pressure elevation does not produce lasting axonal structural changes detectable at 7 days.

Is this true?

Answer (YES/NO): NO